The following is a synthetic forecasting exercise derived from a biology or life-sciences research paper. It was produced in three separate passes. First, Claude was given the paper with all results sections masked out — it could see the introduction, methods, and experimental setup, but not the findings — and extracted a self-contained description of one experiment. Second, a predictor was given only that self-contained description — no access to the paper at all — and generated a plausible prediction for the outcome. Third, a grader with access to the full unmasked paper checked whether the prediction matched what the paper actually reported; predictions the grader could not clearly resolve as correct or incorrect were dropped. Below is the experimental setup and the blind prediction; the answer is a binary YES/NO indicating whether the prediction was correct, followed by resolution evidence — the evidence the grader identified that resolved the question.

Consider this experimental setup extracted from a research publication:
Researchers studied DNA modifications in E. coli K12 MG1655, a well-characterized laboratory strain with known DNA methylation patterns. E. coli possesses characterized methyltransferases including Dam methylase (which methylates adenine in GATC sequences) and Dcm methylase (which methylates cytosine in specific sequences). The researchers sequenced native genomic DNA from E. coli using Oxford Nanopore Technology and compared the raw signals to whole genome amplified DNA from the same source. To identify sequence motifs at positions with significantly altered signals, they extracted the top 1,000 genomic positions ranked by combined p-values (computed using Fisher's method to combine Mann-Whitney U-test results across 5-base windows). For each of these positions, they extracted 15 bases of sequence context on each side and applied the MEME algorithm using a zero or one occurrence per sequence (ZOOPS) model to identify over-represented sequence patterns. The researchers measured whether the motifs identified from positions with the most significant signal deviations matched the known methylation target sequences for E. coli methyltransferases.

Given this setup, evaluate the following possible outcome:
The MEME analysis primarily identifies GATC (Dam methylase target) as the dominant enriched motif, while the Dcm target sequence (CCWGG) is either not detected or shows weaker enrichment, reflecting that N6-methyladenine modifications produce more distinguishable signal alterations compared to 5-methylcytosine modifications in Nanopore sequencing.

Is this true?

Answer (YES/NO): NO